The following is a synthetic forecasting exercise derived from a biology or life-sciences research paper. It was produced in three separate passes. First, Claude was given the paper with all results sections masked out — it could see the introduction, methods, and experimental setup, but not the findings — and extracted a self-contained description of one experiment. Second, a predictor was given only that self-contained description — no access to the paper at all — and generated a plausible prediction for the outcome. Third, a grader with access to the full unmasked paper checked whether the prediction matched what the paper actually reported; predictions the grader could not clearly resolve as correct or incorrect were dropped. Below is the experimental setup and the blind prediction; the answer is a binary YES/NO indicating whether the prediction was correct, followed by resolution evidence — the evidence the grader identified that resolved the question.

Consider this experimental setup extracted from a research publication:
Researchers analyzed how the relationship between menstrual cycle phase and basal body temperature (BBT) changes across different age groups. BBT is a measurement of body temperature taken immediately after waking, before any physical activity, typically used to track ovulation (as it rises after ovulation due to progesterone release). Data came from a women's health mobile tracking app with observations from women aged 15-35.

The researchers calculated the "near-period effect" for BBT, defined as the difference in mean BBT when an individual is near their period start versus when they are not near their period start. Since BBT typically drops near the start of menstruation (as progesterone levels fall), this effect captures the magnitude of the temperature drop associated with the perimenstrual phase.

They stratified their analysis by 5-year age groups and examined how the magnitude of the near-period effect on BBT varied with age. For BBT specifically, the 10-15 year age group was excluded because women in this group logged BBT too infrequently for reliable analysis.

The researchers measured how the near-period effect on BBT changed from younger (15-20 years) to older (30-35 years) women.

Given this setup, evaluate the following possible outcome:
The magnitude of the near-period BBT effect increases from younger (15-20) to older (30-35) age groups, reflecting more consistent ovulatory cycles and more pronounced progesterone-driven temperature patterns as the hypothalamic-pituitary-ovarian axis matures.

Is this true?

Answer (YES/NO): YES